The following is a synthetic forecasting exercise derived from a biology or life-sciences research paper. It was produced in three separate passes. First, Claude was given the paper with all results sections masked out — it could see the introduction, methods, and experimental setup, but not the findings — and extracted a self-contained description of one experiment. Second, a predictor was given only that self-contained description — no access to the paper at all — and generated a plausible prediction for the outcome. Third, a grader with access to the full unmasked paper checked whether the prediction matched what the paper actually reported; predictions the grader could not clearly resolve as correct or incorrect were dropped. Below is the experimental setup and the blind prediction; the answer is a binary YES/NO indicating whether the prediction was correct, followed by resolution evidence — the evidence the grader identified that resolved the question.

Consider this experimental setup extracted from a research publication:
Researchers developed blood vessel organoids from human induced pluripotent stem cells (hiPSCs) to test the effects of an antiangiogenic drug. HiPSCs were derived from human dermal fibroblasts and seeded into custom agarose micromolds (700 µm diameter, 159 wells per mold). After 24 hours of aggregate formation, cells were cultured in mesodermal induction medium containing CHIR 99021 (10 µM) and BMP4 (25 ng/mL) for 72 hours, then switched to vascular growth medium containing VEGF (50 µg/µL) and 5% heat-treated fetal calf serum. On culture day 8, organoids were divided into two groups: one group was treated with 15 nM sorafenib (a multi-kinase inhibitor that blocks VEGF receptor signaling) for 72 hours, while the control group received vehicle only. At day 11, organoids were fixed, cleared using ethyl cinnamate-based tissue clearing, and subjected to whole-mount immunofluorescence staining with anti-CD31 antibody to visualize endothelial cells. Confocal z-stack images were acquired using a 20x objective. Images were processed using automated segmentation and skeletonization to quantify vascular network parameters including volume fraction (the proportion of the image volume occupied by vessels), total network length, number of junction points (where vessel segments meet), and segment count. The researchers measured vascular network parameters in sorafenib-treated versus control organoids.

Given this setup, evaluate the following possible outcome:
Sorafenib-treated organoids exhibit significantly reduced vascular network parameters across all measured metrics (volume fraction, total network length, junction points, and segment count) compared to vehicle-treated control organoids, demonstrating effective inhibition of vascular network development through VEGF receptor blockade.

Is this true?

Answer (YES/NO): NO